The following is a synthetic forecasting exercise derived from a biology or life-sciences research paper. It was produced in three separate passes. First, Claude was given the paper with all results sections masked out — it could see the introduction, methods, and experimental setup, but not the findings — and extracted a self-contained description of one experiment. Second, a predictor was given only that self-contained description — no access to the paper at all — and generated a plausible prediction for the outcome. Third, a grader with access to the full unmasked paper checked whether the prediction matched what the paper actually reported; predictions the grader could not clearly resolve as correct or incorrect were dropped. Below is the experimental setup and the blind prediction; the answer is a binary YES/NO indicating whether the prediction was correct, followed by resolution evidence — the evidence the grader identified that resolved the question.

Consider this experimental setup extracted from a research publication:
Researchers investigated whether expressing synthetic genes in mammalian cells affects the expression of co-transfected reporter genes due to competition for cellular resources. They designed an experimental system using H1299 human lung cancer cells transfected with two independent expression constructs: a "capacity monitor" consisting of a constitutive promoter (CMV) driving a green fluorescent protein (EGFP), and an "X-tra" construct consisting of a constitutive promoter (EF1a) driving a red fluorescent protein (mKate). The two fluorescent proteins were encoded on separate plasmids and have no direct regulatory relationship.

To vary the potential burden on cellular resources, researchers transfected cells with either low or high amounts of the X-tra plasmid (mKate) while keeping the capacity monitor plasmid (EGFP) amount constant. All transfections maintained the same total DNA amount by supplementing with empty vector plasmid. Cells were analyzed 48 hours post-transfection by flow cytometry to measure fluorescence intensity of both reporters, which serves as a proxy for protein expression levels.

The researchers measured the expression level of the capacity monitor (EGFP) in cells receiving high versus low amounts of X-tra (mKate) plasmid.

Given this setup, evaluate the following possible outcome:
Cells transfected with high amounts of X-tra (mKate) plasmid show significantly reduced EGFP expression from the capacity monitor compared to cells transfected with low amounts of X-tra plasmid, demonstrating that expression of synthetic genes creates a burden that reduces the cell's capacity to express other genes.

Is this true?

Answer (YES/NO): YES